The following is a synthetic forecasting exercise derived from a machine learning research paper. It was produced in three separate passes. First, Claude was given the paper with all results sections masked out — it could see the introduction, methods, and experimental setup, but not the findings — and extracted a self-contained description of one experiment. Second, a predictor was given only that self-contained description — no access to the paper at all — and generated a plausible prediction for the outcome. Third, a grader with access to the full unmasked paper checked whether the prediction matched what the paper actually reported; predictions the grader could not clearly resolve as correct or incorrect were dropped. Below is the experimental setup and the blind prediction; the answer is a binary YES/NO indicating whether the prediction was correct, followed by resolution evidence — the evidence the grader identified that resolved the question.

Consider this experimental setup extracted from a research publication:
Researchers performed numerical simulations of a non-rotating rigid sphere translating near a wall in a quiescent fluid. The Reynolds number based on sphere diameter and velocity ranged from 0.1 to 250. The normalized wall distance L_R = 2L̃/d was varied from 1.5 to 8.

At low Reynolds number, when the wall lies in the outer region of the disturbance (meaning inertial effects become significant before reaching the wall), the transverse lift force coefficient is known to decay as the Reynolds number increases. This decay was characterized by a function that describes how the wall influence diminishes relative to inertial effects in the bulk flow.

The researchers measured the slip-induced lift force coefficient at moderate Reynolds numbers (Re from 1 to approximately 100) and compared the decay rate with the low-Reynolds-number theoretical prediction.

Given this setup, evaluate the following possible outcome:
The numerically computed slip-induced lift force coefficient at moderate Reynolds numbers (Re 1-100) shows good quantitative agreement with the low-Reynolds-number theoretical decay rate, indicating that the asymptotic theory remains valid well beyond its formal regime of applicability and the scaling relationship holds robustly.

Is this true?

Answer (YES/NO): NO